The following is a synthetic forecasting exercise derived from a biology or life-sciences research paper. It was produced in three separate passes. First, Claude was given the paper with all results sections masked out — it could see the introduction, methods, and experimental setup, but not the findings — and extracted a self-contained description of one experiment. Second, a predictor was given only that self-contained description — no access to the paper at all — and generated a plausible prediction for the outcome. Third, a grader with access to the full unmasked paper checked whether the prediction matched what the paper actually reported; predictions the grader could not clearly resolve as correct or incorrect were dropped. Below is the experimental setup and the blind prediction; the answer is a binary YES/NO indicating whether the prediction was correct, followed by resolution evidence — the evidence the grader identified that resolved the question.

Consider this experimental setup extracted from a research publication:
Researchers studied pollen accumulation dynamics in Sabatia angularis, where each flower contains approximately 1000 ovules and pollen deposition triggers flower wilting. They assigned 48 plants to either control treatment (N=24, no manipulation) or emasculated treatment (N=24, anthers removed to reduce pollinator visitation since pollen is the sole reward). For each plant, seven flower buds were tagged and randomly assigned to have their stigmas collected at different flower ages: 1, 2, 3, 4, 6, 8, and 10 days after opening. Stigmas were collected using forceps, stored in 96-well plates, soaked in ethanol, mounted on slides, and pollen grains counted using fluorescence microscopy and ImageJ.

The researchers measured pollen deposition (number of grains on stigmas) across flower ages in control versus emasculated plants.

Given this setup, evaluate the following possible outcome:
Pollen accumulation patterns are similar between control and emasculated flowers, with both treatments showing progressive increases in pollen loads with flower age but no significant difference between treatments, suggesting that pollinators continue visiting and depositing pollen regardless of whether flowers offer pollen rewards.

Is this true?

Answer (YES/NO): NO